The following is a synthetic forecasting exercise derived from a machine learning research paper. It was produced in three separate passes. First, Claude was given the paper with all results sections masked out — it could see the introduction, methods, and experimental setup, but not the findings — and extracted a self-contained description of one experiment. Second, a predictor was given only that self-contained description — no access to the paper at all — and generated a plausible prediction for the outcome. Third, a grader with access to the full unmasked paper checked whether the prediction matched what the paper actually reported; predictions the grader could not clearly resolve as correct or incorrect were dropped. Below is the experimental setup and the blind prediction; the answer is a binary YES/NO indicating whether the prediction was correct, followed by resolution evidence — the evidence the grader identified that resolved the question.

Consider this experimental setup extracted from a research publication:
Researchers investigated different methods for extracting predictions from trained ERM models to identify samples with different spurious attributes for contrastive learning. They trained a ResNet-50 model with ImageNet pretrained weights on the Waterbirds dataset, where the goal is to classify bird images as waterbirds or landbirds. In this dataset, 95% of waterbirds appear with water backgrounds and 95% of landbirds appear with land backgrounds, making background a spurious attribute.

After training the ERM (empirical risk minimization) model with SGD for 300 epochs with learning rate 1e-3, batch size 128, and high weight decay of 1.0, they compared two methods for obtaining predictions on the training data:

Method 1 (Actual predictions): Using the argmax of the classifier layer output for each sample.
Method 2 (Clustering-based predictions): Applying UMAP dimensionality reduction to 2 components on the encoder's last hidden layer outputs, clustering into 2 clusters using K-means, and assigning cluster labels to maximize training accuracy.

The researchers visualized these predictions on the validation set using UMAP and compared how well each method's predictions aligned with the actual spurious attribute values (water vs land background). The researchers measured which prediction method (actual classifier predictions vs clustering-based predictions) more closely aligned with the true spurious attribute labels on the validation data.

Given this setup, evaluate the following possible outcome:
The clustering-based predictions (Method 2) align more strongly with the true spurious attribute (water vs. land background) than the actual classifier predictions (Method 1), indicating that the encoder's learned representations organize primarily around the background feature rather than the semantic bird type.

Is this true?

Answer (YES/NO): YES